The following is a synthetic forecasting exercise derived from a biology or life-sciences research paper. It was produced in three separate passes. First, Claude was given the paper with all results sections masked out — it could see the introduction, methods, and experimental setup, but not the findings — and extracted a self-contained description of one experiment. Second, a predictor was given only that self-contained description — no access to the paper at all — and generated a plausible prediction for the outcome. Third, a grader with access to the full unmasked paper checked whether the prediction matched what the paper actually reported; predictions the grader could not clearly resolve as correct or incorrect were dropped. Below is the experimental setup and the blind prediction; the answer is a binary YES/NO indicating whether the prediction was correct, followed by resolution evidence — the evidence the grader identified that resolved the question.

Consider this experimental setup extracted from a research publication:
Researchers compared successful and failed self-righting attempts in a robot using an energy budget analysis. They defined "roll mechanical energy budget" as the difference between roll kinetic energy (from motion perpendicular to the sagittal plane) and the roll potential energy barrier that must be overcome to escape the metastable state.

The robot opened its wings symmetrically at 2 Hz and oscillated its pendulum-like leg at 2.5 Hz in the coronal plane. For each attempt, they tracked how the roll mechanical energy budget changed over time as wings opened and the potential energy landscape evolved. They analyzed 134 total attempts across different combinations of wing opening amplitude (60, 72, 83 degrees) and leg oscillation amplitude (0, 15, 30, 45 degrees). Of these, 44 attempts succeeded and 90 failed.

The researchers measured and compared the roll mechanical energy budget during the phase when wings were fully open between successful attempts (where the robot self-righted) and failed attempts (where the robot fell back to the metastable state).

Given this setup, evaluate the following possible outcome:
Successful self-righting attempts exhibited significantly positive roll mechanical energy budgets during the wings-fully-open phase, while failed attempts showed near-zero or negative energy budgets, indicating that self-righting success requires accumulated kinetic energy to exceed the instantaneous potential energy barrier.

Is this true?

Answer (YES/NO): NO